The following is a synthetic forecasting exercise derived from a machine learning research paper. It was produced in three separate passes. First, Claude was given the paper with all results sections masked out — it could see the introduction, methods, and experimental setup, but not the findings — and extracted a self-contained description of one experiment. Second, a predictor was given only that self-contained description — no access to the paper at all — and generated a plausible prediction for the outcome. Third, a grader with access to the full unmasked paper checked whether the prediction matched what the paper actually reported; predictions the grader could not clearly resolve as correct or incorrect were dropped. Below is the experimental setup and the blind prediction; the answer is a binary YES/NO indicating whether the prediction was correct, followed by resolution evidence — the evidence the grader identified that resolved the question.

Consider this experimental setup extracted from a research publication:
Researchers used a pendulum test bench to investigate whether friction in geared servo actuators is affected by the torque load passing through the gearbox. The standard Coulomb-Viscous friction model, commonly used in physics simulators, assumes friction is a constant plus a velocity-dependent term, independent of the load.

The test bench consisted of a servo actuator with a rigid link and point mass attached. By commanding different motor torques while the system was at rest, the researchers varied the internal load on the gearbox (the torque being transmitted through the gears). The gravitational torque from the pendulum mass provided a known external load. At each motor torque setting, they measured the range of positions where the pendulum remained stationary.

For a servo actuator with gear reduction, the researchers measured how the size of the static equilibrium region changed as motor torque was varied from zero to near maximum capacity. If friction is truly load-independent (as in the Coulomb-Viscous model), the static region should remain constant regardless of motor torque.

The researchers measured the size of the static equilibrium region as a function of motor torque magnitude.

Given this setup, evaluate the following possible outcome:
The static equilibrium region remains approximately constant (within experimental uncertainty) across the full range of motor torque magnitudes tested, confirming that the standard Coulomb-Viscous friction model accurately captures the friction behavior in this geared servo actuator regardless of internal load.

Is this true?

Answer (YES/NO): NO